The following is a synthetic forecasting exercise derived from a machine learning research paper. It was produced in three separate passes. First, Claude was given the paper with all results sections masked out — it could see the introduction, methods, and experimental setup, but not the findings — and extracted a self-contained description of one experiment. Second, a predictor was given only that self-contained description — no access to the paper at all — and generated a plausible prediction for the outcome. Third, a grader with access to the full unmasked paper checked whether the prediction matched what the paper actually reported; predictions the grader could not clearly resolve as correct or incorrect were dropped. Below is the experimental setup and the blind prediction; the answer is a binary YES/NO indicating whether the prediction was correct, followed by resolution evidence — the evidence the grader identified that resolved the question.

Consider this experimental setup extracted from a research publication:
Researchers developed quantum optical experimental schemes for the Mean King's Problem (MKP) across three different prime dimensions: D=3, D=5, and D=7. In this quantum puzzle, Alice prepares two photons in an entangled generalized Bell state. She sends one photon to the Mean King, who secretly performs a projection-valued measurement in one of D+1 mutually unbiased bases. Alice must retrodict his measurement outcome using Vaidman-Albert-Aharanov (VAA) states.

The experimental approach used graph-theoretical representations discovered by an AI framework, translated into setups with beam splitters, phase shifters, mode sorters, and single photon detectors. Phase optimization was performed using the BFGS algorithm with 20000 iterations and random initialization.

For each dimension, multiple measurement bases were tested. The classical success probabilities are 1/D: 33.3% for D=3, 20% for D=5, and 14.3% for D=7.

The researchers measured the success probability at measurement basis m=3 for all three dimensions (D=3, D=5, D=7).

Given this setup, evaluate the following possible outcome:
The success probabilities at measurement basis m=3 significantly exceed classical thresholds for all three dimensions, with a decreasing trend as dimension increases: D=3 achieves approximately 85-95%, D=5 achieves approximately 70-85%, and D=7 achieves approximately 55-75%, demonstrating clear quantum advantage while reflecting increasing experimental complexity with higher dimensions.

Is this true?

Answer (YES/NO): NO